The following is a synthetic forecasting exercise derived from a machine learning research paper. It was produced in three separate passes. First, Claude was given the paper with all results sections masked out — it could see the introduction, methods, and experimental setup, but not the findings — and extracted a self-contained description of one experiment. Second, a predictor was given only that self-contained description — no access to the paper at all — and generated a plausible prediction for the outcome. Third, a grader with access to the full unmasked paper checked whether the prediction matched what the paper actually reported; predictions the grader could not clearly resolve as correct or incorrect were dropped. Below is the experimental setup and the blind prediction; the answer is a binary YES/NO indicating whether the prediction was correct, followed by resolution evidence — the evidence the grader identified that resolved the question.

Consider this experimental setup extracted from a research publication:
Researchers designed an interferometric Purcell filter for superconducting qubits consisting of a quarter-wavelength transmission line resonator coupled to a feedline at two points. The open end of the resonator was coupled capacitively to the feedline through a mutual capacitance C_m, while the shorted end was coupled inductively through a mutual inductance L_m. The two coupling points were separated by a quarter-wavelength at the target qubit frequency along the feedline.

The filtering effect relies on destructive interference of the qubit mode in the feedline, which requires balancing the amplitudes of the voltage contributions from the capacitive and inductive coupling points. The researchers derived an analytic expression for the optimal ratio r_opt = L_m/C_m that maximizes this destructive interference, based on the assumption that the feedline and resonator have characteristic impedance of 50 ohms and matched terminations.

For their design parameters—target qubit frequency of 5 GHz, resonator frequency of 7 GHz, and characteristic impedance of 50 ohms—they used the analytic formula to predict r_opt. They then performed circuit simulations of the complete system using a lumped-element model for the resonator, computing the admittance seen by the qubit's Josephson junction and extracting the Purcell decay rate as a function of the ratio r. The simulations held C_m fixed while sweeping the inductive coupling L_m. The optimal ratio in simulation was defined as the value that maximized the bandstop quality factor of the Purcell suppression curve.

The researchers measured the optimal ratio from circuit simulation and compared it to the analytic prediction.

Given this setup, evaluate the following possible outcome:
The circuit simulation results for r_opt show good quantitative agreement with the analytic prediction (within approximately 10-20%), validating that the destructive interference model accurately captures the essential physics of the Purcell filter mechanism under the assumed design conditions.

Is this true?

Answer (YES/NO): NO